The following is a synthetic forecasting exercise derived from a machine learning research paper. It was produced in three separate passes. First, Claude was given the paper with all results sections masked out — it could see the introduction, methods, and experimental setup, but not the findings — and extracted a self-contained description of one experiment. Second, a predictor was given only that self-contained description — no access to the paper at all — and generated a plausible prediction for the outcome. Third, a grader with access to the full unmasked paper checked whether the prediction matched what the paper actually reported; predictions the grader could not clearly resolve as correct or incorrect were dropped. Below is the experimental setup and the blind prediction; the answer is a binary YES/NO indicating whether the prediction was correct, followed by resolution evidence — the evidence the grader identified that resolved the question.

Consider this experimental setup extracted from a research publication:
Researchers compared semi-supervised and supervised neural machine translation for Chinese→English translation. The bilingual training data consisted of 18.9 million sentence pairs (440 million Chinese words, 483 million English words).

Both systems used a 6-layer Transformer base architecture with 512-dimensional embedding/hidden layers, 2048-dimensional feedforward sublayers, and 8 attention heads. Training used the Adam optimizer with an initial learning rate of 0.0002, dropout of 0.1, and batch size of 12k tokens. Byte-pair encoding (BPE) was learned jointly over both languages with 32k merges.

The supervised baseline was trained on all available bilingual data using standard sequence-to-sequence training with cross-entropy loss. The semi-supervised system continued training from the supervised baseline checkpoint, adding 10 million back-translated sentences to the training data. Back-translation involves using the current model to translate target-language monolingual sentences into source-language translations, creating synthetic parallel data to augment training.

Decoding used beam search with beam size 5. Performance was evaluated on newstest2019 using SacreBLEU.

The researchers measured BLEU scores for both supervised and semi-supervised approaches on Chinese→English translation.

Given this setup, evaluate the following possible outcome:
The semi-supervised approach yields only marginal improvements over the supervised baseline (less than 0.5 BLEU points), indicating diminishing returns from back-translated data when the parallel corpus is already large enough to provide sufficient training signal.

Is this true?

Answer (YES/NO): NO